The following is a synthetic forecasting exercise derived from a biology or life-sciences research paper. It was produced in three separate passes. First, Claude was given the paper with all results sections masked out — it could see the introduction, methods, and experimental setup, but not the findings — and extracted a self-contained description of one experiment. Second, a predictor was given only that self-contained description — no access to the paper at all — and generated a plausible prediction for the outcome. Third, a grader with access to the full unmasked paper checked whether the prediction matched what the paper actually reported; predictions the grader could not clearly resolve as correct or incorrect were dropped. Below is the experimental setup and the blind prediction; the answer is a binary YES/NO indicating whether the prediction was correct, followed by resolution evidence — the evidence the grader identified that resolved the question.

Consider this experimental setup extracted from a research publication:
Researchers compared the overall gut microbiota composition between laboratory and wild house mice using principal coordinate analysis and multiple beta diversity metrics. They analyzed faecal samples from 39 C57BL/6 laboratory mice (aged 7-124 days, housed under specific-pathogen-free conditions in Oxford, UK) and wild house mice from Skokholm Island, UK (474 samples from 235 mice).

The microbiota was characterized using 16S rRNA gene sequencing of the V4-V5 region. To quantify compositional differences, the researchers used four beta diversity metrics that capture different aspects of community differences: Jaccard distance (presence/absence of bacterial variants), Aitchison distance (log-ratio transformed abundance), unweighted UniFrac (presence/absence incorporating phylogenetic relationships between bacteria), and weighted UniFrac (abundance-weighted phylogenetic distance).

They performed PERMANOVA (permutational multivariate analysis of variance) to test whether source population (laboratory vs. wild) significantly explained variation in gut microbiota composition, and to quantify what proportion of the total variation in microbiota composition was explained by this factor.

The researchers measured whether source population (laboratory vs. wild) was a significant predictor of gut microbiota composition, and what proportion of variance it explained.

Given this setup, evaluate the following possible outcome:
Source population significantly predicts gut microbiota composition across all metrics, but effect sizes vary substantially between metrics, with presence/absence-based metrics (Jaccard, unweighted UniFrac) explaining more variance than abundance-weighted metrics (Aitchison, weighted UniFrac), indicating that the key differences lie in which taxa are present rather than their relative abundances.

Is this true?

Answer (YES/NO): NO